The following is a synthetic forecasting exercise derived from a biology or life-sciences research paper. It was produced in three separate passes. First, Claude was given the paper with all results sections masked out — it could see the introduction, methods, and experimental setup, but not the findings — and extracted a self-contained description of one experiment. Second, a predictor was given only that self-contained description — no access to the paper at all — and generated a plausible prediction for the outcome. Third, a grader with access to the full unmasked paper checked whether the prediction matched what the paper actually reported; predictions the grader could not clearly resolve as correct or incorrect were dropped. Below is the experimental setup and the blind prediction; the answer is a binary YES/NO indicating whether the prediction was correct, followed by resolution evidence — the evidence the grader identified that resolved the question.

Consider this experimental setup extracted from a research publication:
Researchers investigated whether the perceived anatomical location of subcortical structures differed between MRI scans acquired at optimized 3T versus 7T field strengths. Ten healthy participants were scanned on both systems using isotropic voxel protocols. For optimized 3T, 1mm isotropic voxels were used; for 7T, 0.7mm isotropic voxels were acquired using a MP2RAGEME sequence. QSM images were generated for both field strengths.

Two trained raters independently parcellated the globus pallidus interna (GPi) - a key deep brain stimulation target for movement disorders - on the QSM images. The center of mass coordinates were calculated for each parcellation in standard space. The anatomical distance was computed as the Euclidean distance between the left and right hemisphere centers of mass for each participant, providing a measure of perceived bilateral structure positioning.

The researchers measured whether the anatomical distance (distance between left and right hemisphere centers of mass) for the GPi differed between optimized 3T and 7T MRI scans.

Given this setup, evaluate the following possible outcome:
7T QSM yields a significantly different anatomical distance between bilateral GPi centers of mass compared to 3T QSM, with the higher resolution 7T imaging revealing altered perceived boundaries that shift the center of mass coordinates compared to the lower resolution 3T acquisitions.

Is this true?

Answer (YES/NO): NO